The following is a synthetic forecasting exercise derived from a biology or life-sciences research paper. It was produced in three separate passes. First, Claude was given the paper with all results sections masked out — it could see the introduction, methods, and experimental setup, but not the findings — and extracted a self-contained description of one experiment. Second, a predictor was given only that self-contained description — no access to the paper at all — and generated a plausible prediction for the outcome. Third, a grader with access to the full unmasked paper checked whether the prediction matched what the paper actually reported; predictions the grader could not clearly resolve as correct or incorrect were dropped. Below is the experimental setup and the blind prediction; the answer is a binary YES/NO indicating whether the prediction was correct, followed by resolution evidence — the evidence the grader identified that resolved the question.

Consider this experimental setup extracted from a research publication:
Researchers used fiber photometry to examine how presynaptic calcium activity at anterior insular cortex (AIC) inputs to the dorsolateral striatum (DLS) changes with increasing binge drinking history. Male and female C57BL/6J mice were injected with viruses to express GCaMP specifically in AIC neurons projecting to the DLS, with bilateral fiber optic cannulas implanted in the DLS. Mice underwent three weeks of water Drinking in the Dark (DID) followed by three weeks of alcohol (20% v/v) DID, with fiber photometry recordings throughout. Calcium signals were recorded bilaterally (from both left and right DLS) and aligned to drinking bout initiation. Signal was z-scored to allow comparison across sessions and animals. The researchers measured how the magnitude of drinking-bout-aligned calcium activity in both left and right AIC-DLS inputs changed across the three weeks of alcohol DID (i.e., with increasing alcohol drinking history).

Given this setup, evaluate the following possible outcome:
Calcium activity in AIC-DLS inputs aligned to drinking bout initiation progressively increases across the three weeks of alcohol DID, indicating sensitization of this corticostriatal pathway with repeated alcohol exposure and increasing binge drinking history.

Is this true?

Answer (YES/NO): NO